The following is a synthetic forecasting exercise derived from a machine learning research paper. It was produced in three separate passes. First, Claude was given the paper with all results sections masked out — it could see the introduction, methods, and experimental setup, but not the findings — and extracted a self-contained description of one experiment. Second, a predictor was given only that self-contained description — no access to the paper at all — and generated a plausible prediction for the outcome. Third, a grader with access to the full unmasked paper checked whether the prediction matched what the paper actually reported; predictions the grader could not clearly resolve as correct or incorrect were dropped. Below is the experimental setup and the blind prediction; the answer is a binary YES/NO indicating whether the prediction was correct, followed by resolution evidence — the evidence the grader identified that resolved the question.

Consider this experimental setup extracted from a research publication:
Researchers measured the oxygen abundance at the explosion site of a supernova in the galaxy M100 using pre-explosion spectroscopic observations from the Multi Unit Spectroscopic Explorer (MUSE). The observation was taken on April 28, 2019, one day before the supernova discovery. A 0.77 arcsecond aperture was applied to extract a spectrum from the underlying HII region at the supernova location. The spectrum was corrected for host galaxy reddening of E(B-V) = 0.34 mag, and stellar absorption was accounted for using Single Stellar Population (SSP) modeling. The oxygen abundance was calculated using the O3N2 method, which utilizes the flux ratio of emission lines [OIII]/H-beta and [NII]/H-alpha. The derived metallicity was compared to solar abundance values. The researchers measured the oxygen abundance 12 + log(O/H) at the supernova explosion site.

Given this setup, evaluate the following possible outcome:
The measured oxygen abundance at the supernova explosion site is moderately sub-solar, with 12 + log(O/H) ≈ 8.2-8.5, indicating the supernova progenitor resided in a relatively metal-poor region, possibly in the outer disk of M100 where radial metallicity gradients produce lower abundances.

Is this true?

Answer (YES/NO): NO